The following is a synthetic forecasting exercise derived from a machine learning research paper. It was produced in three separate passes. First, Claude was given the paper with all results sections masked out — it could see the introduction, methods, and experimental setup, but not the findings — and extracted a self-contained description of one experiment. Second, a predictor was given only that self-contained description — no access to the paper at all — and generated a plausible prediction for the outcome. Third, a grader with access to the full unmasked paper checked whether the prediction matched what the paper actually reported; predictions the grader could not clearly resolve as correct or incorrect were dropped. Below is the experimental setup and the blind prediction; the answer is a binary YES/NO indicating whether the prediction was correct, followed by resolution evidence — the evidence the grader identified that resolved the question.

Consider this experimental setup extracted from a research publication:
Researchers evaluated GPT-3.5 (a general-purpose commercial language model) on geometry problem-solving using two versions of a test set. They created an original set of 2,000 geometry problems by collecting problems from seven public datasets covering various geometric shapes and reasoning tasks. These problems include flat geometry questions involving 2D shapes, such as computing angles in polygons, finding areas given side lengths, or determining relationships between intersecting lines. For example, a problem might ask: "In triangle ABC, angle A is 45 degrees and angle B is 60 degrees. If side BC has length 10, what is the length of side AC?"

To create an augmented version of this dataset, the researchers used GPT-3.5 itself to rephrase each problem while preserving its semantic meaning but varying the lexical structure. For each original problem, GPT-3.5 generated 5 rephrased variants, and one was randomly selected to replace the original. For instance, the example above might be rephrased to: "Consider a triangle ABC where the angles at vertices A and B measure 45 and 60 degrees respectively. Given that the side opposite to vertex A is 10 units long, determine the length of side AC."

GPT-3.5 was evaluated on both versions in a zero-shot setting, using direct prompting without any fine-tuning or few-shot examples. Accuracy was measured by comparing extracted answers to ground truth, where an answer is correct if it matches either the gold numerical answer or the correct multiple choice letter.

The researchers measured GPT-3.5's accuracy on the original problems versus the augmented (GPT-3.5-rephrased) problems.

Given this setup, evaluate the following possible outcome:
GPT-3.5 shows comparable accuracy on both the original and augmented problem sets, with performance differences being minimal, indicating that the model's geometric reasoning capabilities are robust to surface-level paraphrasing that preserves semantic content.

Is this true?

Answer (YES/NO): NO